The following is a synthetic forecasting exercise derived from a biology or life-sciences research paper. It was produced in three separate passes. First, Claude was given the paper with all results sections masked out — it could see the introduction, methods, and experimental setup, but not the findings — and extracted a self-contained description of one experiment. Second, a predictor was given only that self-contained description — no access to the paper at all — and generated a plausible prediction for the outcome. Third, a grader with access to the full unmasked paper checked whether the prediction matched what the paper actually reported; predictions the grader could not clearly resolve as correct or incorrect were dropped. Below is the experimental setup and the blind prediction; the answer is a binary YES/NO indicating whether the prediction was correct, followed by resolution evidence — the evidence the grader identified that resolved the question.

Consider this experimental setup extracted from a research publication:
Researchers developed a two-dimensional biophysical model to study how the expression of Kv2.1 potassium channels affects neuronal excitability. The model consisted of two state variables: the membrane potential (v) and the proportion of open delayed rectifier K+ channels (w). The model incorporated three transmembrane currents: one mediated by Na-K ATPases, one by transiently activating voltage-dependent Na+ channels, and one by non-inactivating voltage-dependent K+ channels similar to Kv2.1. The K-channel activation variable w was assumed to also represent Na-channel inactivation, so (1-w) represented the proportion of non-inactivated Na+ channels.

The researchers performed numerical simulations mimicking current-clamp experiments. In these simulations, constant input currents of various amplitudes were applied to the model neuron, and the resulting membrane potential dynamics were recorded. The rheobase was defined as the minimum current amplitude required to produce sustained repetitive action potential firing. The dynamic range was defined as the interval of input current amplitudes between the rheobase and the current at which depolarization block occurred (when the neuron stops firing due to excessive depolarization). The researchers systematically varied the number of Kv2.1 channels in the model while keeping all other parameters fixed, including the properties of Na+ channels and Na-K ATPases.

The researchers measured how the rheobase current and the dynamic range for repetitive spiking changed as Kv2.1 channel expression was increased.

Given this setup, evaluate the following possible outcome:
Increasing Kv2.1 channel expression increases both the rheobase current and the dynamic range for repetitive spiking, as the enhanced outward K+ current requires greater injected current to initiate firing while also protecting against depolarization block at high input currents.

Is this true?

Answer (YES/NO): YES